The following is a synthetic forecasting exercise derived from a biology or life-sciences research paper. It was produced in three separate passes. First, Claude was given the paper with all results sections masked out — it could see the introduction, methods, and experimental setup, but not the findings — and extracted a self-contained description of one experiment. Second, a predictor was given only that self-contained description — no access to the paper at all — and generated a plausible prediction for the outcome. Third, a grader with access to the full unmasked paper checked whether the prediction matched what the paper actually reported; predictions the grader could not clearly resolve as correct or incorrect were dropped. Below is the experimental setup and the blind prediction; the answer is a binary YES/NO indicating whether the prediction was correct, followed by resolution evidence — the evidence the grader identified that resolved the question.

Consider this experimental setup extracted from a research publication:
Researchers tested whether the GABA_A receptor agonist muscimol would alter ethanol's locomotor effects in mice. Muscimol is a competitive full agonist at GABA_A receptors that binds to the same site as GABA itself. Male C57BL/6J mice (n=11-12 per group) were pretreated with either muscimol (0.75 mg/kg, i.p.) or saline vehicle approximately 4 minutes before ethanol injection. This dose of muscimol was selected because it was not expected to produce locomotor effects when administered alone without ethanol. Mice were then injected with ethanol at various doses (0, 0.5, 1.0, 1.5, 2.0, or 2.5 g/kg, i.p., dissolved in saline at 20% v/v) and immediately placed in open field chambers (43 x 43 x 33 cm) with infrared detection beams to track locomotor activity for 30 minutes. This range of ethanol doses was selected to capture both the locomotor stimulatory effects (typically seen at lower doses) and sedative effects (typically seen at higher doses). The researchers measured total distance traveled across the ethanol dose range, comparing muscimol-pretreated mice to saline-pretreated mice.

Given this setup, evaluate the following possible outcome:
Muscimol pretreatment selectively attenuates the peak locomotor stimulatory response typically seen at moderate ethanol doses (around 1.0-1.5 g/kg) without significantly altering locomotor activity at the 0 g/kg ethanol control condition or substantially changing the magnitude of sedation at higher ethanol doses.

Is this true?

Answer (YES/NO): NO